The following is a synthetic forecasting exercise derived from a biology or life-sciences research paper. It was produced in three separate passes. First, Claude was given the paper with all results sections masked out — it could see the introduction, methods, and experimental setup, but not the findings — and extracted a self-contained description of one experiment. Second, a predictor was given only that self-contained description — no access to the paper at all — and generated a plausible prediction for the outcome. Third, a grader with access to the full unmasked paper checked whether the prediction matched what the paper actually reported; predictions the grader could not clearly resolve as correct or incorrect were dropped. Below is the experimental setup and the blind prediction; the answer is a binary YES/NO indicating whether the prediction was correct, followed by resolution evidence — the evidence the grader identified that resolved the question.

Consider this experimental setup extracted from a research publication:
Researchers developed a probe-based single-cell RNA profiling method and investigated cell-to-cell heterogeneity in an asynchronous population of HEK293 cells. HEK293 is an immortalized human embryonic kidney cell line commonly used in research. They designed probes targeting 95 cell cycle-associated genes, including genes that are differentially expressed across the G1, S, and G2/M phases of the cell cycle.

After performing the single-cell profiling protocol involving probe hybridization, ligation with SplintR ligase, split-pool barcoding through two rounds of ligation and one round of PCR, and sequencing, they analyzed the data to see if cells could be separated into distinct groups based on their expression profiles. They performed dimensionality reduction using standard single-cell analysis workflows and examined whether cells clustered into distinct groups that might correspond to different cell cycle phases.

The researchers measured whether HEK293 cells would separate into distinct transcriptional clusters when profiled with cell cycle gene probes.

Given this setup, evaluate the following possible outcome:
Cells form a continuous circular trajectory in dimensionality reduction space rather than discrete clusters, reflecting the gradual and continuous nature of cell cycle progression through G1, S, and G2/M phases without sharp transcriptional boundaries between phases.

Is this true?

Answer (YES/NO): NO